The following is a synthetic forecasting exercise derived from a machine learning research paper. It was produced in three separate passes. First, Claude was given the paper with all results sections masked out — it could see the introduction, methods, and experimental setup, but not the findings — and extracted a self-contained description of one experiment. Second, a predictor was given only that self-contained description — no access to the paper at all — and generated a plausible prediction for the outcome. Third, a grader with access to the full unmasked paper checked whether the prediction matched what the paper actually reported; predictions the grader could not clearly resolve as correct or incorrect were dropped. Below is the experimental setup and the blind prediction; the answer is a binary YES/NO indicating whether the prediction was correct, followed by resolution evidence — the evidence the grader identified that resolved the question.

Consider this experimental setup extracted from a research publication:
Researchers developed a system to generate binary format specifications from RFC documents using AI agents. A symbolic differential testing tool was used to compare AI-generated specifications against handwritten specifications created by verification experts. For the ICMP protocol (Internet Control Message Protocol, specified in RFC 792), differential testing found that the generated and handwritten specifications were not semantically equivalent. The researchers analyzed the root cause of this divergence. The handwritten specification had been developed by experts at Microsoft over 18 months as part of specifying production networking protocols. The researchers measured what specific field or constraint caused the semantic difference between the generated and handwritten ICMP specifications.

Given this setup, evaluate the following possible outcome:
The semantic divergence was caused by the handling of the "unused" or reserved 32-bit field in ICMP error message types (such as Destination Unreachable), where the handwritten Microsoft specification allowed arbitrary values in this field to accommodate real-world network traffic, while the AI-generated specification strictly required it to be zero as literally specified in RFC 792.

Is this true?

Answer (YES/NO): NO